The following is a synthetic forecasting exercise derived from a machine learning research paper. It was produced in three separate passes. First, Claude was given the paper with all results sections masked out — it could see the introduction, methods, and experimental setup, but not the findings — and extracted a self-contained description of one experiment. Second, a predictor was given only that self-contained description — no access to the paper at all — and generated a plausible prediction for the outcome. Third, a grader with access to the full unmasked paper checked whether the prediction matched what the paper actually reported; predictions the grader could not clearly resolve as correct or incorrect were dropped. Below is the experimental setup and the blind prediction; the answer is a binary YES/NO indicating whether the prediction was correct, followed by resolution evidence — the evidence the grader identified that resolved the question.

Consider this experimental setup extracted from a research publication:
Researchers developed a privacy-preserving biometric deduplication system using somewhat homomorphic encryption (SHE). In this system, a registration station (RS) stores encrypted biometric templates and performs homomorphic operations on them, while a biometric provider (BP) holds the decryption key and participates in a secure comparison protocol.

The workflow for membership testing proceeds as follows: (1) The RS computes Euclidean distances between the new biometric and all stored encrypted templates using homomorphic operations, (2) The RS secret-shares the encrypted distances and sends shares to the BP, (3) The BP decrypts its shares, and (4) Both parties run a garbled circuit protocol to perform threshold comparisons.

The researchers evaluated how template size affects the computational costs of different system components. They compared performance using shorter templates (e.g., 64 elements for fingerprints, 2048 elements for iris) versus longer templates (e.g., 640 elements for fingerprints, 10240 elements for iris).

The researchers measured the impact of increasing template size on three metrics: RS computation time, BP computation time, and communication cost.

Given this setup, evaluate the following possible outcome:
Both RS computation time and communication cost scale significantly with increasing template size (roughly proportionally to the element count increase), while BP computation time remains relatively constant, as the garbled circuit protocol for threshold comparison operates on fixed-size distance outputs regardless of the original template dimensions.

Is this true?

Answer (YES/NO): NO